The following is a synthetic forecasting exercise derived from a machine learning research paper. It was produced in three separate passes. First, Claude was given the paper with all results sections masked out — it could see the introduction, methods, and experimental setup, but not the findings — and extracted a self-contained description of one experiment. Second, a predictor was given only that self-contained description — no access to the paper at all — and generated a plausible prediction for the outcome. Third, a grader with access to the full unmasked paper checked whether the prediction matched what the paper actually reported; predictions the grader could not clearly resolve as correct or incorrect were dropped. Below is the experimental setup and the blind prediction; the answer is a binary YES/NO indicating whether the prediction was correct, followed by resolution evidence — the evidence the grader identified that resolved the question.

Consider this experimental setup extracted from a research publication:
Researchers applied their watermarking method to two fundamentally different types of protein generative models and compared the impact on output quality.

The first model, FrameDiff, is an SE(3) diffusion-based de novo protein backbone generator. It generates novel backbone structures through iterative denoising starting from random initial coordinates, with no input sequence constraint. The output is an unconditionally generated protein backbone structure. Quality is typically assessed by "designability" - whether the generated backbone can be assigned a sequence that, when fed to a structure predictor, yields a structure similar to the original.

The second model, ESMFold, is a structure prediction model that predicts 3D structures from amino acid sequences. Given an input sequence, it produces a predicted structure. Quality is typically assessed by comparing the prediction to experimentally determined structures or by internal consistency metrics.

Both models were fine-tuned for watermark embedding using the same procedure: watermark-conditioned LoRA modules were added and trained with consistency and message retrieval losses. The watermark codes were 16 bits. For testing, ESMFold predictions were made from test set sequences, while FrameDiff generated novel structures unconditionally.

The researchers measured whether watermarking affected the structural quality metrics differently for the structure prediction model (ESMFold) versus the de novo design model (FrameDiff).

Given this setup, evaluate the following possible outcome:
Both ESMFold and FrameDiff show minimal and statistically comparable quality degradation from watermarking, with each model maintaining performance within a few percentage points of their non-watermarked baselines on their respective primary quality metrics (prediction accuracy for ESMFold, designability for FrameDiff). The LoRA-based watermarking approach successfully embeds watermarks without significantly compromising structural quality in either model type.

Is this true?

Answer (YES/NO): NO